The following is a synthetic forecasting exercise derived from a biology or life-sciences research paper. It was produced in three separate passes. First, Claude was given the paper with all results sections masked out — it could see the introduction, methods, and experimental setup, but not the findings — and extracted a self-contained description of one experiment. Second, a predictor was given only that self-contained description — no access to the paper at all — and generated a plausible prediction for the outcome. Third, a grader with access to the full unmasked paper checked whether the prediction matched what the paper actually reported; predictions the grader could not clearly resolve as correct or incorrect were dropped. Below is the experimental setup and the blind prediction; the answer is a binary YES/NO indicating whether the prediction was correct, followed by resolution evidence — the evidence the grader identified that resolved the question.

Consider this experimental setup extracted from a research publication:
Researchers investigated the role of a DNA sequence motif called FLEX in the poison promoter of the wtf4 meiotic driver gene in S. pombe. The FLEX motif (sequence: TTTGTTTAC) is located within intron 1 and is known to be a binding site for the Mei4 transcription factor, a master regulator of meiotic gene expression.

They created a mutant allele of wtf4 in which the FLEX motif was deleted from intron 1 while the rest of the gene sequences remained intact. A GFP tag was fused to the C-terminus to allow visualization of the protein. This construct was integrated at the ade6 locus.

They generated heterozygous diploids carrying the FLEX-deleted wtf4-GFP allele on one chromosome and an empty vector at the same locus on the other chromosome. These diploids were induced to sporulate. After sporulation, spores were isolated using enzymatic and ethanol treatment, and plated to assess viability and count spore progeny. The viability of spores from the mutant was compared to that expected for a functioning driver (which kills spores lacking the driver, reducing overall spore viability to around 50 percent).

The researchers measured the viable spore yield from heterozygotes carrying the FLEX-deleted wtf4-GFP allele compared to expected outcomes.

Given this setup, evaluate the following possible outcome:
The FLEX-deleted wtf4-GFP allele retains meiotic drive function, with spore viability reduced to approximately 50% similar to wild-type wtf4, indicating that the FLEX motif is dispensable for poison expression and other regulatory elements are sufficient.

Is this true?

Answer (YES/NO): NO